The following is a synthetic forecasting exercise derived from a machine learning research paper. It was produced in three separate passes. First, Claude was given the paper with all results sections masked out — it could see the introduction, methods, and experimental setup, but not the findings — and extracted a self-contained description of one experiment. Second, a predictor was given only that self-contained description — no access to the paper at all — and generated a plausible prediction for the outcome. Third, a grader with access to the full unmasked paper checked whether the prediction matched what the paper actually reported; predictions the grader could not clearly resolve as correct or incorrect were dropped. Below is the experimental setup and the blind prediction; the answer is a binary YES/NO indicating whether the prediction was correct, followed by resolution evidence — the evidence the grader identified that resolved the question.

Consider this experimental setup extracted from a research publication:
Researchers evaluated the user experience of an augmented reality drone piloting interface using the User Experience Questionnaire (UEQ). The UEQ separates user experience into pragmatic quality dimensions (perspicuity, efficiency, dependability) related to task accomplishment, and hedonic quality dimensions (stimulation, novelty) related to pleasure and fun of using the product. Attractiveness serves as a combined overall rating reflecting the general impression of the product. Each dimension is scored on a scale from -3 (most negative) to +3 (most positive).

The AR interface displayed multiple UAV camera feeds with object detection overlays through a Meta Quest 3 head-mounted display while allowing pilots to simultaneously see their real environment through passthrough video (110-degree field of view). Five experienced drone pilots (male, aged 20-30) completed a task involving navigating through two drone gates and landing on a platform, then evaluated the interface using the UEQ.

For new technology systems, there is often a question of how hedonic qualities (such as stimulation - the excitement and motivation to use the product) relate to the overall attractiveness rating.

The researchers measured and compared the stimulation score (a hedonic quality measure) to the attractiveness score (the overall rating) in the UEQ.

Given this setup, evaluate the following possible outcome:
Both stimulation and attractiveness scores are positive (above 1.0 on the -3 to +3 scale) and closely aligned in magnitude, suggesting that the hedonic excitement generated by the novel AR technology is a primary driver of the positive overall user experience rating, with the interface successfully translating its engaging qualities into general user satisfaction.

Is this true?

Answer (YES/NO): NO